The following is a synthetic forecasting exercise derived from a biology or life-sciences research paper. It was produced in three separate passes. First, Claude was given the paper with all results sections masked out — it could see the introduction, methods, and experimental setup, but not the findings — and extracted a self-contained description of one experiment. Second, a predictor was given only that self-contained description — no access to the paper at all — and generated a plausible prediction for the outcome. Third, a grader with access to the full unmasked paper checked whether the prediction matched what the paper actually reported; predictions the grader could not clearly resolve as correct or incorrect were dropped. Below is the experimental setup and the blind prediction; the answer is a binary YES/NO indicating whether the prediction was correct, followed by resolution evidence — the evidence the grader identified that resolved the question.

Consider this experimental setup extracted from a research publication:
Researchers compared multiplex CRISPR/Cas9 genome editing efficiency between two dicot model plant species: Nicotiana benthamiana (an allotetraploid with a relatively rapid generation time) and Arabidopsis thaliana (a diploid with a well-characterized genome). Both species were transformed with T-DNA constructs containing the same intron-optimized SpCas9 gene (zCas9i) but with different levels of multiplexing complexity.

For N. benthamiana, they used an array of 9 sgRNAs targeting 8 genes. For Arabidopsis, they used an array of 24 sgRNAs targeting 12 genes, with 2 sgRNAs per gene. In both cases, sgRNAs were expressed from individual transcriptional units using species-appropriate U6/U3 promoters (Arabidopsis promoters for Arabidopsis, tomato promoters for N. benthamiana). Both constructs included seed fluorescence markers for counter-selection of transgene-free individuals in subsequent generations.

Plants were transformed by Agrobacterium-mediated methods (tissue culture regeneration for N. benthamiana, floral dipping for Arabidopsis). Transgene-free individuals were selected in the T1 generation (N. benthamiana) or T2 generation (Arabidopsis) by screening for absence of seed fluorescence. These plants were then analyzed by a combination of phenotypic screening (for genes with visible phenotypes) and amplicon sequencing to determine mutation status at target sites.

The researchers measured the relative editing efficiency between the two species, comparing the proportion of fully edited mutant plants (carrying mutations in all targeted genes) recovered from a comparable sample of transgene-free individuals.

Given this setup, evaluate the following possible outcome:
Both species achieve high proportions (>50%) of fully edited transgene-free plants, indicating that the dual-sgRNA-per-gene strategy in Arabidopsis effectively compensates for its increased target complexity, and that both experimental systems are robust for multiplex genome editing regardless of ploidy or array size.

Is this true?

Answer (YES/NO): NO